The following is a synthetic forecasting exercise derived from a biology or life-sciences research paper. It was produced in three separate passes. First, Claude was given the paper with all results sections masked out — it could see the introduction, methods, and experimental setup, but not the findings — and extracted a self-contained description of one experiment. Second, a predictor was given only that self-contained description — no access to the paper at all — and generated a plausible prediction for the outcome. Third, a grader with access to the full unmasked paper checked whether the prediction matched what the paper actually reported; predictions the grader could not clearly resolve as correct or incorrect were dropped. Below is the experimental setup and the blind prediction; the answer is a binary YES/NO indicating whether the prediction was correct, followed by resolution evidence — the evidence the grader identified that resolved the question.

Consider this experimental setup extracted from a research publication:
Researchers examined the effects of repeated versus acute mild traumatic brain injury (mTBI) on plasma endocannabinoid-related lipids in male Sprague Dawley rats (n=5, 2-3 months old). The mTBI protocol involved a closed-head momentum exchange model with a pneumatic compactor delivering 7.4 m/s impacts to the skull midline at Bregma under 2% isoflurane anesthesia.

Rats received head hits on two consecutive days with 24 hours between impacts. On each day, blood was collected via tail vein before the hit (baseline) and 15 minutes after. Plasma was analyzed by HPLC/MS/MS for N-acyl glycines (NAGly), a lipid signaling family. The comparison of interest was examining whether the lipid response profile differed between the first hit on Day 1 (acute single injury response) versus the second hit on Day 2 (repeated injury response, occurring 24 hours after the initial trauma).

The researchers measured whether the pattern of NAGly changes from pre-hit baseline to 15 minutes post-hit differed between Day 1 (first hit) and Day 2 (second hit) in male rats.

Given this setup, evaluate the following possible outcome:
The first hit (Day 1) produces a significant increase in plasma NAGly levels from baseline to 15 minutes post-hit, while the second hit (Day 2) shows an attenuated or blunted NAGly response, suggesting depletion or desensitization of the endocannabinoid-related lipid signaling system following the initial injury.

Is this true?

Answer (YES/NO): YES